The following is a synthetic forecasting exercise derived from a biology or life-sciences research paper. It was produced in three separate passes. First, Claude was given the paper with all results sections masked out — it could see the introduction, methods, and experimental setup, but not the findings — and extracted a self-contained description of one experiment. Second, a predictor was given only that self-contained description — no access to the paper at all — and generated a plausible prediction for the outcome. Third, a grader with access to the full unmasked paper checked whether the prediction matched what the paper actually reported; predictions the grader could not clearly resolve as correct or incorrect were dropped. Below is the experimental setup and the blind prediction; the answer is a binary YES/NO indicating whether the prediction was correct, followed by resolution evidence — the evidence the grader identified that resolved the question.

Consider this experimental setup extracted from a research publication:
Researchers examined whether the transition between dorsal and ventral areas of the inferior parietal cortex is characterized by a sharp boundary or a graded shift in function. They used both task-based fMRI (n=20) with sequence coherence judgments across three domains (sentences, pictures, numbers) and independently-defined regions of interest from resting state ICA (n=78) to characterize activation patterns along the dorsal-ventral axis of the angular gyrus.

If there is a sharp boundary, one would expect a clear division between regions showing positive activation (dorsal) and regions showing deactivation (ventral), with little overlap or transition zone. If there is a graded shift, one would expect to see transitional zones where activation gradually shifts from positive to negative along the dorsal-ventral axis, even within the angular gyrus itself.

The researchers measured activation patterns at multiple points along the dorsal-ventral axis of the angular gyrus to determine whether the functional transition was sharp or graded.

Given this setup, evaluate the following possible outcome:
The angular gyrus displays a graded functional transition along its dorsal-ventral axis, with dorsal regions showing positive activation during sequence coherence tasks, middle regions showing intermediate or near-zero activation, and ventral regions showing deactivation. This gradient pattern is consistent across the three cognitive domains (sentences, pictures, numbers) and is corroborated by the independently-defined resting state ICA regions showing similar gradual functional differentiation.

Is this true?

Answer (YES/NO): NO